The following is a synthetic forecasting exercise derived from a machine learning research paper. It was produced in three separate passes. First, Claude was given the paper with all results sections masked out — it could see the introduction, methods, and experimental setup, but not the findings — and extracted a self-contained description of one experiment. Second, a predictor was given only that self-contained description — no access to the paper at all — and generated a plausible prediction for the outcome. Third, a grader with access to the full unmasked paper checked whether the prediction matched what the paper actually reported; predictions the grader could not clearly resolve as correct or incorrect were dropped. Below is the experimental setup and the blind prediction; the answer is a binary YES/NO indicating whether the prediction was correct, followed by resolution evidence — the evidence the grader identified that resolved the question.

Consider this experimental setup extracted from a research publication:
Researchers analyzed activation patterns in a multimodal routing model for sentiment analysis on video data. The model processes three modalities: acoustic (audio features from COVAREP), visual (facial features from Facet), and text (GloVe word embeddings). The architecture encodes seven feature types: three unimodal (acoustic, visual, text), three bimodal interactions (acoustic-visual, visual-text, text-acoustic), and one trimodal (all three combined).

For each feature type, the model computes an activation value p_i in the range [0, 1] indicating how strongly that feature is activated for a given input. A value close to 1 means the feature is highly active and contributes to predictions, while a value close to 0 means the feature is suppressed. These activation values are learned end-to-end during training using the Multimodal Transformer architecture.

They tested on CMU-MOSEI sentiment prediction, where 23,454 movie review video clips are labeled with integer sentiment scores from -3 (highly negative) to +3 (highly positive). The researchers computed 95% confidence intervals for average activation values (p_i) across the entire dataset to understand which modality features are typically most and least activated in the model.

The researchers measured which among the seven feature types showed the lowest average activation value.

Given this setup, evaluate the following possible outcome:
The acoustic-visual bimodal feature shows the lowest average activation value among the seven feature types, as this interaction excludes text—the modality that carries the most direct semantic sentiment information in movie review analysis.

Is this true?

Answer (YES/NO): NO